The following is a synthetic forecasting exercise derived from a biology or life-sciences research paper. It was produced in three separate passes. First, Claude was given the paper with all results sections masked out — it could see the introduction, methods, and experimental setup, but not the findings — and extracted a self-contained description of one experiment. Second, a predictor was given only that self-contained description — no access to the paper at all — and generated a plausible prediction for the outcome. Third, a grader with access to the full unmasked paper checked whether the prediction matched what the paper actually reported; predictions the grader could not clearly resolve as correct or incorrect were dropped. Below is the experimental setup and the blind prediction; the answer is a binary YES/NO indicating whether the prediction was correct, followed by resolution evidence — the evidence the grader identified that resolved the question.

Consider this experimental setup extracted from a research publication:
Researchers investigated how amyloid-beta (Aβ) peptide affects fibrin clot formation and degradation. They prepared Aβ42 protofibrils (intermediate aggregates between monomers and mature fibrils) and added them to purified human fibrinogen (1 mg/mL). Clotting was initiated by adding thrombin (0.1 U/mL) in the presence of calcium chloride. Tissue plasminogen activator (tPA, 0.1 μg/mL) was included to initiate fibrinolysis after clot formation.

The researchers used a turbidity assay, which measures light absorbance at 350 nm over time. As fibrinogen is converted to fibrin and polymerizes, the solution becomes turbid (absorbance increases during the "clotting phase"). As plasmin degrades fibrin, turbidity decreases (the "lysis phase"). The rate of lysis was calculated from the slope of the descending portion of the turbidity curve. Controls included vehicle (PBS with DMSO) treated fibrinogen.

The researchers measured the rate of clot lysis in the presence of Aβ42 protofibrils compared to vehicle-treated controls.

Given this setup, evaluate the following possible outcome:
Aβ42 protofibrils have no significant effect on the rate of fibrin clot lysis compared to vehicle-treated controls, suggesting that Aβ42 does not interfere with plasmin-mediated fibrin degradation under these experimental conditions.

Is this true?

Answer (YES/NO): NO